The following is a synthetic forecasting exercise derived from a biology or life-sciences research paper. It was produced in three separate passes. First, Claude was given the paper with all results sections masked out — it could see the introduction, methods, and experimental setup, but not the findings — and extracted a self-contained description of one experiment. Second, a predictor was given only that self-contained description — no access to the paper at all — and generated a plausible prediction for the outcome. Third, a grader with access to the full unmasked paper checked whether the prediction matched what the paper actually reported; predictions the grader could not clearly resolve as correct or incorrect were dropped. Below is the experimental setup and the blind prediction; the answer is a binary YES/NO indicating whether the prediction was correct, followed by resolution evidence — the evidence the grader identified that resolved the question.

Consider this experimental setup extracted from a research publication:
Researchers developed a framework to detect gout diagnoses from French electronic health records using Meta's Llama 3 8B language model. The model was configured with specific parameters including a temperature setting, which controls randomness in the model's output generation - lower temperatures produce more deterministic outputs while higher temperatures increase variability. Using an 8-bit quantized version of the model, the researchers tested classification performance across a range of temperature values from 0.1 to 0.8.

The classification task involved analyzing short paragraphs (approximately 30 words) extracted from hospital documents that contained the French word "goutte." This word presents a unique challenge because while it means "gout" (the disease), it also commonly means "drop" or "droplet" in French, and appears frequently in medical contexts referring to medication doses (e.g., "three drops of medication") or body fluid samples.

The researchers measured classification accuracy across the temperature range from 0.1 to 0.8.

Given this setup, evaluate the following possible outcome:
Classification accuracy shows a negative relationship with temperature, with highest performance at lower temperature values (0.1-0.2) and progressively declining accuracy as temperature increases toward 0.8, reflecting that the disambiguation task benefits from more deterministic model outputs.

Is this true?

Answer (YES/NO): NO